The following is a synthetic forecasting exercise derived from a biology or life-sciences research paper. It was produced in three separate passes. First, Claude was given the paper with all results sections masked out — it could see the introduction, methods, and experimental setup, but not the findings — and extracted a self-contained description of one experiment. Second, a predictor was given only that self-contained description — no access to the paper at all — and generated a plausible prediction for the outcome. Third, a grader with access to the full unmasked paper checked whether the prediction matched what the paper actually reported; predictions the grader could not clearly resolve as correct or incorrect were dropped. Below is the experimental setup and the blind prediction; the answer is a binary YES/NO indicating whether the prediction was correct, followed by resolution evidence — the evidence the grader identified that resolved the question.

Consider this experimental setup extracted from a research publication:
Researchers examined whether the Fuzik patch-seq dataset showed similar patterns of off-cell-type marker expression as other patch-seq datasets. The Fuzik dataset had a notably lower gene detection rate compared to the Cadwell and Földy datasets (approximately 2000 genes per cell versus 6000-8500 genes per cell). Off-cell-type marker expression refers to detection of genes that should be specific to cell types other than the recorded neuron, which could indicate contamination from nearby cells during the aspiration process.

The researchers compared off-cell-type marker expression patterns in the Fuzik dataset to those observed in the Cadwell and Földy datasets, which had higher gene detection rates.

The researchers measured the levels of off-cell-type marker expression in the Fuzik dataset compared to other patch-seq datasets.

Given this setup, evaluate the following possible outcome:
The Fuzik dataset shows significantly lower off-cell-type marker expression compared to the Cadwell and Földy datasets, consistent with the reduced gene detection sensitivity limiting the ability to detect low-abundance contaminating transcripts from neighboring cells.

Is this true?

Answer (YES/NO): YES